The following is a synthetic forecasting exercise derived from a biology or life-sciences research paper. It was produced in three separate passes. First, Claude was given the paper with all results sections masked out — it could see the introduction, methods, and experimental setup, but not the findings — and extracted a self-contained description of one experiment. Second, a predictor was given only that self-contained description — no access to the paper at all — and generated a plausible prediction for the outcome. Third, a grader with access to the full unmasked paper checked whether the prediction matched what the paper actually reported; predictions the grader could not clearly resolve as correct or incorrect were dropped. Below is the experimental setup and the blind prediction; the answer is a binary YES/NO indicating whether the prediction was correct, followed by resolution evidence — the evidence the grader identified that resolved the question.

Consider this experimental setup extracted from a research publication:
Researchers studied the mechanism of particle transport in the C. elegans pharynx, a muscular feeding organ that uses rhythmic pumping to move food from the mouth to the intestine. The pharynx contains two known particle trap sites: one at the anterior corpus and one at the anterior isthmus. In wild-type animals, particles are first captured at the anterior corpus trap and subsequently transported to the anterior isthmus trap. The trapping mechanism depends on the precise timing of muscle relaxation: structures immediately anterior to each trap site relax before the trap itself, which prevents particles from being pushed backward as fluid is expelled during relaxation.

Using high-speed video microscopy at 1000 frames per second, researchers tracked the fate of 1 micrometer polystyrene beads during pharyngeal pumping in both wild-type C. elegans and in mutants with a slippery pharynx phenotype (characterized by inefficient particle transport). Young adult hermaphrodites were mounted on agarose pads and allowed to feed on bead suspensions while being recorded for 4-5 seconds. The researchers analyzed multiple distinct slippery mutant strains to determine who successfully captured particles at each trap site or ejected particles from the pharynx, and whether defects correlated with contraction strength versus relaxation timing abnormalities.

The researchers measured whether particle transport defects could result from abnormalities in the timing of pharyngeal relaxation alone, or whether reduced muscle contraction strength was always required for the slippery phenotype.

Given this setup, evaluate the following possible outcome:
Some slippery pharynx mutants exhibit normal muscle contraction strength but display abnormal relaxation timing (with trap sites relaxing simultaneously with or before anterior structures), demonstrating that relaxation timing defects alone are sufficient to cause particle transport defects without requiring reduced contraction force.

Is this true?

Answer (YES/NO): YES